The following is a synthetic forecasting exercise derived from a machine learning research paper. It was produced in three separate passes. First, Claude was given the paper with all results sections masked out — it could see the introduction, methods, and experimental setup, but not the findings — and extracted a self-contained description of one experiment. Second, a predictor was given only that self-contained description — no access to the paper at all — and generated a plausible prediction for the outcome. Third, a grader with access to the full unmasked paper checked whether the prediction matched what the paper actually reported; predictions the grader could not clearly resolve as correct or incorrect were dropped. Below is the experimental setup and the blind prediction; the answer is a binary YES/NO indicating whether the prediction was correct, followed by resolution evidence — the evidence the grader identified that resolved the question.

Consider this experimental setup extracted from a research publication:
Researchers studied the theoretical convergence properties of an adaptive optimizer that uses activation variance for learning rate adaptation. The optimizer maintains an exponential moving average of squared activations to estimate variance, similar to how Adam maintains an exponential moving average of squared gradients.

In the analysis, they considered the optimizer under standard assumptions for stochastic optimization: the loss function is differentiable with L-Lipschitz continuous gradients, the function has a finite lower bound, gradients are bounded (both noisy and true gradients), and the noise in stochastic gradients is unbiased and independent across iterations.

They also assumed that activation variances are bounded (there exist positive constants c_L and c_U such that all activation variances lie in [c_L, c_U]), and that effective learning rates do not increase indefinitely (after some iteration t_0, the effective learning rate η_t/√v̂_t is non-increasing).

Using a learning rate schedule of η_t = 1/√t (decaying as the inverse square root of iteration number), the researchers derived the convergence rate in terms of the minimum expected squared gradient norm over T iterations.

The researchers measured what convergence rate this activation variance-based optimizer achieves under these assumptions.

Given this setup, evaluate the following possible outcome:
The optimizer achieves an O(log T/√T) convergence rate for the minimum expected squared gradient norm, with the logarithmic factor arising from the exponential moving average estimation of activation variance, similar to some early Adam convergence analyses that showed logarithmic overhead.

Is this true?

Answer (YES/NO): YES